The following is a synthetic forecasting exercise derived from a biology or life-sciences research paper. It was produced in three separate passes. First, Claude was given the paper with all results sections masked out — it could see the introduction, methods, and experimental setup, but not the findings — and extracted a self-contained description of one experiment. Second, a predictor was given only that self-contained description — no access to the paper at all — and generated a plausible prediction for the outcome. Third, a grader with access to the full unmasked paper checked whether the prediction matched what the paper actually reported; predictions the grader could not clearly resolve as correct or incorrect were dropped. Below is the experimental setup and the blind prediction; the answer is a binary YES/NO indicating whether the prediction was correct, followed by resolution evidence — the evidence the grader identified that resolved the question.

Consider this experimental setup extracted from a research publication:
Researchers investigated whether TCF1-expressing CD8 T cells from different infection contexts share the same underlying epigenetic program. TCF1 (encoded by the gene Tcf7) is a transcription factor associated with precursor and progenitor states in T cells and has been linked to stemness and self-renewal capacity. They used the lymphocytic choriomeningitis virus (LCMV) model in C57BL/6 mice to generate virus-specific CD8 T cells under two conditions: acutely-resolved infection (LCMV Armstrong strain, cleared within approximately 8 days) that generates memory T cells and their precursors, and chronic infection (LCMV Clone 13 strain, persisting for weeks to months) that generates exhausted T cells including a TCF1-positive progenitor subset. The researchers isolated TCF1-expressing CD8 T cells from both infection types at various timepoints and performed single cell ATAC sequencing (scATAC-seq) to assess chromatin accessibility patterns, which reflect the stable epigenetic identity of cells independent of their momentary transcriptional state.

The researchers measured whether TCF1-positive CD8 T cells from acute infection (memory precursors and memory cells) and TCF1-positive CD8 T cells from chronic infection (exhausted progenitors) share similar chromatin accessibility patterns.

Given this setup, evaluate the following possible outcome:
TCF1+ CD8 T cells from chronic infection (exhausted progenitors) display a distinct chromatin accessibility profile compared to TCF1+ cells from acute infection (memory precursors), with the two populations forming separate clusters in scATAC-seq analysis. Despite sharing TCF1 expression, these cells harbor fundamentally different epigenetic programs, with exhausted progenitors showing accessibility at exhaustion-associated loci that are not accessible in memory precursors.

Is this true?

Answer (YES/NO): YES